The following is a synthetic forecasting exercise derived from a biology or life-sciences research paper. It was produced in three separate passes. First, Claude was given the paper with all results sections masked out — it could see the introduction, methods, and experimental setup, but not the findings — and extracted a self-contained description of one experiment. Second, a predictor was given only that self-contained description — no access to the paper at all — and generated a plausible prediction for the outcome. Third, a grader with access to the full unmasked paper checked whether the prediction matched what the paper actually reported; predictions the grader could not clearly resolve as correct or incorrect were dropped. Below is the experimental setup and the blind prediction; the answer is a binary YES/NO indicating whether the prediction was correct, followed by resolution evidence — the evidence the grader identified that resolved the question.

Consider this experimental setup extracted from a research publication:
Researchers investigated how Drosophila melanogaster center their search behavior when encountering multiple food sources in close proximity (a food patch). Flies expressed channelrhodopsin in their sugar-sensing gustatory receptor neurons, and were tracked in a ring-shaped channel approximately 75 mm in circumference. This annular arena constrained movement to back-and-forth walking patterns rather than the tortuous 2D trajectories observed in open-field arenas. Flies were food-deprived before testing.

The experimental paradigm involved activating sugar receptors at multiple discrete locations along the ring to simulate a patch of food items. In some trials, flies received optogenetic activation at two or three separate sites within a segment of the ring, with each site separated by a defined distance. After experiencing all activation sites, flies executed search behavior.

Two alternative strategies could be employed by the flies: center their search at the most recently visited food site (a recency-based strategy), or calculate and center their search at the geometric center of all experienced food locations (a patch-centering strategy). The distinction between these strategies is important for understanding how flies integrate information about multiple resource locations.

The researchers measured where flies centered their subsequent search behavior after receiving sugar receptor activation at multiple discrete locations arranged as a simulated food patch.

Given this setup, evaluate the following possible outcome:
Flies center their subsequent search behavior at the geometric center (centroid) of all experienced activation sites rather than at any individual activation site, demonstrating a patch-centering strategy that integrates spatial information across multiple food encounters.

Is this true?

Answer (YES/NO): YES